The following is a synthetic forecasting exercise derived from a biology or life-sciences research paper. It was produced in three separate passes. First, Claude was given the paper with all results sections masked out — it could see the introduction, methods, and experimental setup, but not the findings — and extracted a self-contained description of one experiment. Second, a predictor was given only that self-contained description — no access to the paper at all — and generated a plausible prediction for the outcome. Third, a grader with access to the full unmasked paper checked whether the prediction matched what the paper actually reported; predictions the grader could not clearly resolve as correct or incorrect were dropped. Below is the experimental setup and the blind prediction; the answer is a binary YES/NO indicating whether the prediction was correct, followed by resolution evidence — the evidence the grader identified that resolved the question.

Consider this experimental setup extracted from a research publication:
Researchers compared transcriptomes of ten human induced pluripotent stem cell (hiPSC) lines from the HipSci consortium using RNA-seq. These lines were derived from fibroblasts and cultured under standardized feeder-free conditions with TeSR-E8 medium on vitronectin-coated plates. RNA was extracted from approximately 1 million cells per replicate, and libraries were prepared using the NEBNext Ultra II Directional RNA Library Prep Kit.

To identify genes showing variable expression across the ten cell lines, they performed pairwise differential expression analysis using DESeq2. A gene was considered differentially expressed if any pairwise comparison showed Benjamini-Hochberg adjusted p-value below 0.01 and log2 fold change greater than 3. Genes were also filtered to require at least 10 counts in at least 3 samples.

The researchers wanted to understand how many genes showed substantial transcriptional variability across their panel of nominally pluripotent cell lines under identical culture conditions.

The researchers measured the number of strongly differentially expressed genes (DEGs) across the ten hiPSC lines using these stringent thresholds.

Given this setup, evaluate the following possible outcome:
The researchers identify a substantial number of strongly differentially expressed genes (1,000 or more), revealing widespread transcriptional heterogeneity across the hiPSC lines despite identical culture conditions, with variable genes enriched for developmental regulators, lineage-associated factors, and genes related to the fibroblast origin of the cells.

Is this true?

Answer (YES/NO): NO